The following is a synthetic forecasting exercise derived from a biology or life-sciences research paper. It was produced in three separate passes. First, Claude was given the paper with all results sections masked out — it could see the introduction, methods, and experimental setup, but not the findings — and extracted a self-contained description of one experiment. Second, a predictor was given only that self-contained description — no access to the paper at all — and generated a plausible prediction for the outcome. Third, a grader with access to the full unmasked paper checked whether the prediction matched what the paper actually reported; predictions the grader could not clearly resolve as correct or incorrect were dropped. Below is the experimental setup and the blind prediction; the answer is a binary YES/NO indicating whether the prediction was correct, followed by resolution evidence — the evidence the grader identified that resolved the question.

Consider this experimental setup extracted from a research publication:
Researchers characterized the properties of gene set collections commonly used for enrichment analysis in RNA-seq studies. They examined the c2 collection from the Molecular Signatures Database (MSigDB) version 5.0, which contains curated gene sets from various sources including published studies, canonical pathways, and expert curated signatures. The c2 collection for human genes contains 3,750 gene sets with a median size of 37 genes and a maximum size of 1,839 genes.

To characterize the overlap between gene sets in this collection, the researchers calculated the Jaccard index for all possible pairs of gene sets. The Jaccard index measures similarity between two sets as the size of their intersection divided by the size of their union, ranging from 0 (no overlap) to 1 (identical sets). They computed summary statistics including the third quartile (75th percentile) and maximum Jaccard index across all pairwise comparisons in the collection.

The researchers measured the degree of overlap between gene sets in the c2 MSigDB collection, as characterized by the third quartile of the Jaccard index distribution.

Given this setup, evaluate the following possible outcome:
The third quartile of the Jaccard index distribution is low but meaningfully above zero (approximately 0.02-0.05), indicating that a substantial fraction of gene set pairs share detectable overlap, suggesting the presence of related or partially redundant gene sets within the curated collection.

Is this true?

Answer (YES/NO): NO